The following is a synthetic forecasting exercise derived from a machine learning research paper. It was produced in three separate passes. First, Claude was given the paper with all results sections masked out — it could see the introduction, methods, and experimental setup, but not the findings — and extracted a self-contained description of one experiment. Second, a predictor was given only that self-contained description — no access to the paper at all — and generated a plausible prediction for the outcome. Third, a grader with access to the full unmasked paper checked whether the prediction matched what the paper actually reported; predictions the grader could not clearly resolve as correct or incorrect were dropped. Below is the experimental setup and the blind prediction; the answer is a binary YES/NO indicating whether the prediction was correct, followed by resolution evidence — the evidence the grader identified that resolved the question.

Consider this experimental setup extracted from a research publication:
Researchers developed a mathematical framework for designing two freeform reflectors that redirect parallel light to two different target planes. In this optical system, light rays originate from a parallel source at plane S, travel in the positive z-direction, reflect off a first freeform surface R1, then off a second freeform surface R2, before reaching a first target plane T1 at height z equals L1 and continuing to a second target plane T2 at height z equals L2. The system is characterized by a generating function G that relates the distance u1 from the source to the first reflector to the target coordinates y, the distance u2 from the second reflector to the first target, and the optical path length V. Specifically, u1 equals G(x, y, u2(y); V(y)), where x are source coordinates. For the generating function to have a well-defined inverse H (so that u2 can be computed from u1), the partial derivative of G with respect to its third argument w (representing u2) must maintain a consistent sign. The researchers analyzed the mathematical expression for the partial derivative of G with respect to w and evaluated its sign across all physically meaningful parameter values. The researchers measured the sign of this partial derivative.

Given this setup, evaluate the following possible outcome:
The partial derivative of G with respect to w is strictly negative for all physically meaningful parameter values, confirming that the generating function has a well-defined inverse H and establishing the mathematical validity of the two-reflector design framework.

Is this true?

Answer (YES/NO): YES